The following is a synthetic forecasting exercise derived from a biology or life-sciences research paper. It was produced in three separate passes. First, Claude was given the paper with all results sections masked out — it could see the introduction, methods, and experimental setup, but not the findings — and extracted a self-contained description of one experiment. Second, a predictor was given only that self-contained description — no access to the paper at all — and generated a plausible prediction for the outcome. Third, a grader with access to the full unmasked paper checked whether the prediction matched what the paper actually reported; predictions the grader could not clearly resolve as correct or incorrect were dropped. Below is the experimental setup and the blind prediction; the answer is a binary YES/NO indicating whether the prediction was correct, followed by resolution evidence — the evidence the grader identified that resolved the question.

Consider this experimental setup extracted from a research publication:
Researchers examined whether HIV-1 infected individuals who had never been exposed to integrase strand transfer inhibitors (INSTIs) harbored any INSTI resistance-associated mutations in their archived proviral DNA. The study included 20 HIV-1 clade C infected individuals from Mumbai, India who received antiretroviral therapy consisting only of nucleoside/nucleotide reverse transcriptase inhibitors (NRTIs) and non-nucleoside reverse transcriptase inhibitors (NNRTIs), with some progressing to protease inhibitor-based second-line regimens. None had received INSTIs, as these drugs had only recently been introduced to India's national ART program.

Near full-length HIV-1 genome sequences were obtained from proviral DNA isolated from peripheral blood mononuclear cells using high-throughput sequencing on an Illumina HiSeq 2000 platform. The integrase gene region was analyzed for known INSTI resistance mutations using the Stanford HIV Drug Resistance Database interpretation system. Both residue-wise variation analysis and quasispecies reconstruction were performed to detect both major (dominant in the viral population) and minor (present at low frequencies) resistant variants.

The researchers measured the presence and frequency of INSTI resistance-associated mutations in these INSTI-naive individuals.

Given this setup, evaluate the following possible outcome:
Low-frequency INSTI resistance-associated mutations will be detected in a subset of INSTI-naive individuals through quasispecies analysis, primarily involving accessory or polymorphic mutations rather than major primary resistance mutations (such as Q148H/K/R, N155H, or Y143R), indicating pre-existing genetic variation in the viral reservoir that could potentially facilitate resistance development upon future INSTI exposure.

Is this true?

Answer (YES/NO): YES